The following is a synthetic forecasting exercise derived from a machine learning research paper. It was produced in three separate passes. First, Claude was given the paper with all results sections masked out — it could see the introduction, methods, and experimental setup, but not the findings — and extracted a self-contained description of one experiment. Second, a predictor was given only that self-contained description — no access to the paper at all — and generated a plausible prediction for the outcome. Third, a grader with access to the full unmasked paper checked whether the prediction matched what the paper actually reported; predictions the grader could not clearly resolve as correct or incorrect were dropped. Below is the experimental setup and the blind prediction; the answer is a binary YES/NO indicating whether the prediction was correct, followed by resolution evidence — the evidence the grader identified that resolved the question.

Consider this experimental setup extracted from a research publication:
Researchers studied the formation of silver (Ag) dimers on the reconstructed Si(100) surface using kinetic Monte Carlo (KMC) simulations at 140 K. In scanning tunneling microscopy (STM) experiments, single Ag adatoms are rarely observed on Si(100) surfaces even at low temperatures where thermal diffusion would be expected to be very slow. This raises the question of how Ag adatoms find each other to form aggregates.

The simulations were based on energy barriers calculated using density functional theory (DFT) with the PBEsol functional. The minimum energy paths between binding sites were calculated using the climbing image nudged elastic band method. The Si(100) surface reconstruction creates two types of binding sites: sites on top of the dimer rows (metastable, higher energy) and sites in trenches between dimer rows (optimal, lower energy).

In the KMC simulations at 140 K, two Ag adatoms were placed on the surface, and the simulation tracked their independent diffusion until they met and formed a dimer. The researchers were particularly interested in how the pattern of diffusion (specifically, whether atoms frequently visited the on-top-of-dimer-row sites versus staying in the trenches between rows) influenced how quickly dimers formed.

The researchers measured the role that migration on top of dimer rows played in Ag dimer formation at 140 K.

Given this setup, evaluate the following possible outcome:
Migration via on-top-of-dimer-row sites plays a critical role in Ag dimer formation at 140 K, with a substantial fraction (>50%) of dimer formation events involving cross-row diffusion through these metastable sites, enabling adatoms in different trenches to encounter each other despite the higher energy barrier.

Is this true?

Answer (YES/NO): NO